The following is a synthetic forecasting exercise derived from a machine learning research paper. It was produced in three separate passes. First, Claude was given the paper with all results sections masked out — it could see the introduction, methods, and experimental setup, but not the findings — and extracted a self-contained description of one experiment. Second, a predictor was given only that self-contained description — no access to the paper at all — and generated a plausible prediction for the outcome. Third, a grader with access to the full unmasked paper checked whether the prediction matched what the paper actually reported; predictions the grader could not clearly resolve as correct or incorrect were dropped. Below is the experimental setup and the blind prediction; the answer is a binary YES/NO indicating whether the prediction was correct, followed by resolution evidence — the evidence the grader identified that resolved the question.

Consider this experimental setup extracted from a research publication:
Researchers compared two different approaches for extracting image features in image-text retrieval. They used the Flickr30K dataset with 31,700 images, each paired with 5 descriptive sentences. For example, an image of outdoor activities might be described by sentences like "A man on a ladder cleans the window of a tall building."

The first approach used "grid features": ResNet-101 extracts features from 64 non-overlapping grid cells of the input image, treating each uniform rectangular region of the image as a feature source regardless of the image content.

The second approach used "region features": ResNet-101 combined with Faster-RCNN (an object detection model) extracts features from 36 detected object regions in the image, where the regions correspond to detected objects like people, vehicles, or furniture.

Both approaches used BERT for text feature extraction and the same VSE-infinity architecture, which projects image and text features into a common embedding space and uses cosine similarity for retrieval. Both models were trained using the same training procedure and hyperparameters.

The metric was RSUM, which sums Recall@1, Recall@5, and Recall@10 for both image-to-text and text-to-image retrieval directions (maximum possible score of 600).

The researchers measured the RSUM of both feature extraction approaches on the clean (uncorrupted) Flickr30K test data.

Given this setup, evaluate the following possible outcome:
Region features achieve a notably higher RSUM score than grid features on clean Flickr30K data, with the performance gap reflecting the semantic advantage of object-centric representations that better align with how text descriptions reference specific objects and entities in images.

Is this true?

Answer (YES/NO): YES